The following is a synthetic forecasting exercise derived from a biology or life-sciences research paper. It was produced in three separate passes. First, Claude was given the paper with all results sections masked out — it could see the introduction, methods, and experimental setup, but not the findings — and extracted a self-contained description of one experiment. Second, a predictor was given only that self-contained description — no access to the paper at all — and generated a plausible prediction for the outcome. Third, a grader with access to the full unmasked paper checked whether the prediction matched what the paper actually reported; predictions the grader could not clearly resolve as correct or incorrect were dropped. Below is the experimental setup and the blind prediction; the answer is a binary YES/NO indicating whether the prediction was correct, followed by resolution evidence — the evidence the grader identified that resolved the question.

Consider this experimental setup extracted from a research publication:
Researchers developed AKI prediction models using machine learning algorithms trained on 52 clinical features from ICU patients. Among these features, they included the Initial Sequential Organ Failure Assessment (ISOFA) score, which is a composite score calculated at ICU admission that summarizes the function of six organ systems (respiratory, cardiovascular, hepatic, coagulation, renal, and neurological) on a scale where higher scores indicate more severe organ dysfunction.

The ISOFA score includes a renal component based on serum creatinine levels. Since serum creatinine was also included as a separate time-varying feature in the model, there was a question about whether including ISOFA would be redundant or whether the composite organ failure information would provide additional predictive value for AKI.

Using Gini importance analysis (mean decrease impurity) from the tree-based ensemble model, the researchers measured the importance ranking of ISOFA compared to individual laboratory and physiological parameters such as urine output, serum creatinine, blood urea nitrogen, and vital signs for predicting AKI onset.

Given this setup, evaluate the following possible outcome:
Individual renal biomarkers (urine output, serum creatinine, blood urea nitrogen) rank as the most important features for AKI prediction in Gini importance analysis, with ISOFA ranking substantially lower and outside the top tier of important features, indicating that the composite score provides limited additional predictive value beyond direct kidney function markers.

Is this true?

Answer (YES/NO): YES